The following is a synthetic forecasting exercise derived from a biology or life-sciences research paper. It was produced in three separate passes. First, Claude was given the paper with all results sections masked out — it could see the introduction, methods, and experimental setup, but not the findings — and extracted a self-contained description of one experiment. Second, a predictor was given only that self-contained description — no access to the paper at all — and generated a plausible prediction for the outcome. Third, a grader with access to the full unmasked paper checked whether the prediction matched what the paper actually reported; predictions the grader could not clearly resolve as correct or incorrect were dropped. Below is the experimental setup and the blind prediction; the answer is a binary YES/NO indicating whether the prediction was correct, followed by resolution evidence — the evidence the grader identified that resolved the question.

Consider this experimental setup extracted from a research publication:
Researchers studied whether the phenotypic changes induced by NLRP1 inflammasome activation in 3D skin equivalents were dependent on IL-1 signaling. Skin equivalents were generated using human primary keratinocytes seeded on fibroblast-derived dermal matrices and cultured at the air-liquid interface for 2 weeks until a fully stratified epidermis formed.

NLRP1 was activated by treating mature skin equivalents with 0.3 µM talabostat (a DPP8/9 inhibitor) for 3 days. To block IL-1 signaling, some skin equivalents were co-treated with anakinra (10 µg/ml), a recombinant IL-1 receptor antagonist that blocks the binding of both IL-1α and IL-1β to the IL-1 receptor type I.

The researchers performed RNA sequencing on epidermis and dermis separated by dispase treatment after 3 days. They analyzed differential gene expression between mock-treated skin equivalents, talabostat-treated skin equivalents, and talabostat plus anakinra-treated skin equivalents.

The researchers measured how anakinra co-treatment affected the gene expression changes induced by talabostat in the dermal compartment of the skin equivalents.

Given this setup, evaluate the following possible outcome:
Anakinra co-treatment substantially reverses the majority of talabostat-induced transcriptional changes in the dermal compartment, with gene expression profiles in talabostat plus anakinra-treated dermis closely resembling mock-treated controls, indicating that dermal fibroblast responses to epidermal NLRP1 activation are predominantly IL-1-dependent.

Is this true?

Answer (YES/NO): YES